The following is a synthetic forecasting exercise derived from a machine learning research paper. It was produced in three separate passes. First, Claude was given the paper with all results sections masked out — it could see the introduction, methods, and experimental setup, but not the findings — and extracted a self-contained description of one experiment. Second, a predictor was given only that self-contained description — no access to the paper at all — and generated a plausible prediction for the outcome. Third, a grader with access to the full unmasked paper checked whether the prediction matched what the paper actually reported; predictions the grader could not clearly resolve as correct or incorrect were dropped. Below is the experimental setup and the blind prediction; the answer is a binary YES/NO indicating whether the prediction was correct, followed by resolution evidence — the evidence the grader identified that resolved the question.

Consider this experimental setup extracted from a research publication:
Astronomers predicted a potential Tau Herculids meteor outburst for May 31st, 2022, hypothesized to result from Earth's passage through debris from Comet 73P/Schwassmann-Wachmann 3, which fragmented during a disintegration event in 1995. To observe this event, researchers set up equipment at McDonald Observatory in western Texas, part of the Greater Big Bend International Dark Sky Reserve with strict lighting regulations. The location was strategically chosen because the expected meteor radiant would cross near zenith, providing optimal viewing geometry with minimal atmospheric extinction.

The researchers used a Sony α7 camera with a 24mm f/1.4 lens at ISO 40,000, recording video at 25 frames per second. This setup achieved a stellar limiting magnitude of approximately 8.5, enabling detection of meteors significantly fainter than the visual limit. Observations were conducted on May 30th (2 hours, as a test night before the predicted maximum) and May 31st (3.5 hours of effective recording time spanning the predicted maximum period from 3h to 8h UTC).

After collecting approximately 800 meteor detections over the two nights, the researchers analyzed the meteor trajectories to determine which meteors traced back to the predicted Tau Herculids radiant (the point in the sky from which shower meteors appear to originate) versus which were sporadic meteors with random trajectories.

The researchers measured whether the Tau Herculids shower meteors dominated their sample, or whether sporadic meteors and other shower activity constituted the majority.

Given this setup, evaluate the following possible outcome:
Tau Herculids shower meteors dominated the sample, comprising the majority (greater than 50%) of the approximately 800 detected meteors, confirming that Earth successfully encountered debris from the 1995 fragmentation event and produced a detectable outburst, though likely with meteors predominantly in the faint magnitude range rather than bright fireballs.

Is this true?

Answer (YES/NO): YES